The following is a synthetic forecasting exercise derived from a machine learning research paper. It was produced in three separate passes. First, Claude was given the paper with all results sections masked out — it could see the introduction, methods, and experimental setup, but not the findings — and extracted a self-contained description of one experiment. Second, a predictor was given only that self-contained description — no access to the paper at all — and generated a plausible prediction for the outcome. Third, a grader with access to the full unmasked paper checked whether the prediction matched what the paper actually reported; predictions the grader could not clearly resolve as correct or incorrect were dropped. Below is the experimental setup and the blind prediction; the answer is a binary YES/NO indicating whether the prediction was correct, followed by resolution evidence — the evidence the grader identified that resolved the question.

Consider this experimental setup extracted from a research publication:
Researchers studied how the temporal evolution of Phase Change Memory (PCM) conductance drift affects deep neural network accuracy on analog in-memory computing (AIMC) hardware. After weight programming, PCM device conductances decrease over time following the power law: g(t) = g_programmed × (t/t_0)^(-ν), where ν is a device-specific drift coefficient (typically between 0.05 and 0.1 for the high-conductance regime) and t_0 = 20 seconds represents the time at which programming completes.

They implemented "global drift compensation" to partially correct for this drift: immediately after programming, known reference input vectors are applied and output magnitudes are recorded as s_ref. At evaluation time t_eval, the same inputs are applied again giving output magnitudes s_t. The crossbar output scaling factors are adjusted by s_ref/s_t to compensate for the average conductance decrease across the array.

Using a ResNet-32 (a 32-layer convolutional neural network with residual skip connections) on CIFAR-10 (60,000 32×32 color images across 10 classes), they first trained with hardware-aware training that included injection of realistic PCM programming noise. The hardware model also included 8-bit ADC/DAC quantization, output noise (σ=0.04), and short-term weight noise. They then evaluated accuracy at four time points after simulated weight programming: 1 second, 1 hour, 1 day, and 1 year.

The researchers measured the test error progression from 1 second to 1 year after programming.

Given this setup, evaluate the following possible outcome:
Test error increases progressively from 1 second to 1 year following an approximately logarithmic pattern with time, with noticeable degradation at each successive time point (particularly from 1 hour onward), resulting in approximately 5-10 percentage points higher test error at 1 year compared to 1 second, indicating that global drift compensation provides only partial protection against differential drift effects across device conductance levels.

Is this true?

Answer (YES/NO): NO